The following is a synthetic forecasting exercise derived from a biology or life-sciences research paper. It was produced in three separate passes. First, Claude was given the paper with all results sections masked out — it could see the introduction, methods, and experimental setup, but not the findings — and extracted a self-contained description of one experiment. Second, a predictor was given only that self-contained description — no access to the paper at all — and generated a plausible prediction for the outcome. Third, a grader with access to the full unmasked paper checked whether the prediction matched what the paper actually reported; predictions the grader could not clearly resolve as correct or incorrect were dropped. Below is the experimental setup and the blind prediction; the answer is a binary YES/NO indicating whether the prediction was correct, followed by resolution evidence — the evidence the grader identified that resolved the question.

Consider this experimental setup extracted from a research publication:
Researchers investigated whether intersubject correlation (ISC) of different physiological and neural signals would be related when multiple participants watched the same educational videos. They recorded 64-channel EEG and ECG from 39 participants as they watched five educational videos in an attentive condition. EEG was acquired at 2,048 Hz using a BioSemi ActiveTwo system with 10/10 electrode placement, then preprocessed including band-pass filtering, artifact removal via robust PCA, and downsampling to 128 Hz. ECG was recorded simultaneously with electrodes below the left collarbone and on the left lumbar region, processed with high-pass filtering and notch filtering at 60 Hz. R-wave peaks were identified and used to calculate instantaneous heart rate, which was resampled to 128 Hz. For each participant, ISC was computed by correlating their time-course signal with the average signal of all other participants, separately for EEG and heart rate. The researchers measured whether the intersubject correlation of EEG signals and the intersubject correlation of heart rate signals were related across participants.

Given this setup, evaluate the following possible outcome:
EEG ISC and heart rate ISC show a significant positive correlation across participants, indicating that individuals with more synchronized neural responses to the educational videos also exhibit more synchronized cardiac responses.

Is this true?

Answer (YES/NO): YES